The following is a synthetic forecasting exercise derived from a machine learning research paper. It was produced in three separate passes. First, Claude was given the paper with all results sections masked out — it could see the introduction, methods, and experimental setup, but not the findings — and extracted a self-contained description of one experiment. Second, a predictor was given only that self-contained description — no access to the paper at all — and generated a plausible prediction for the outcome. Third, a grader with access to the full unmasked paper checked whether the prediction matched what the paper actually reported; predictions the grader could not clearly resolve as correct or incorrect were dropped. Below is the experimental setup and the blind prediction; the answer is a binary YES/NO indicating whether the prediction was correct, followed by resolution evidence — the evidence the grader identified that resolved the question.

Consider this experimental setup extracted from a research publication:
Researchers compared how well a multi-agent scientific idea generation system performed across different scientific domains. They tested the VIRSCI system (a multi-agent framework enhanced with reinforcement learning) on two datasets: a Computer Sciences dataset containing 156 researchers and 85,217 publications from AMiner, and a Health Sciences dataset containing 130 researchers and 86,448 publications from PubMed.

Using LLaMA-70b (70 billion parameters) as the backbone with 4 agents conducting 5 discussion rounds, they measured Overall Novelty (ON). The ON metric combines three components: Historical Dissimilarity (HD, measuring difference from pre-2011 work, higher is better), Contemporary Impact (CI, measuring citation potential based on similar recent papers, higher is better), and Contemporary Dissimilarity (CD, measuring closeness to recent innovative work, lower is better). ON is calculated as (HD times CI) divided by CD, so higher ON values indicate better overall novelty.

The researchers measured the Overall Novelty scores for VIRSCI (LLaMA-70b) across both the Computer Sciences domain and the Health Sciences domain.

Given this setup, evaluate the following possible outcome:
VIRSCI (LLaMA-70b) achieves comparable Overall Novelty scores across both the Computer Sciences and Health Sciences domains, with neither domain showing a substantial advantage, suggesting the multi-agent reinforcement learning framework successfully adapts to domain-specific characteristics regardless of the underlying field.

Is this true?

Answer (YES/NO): NO